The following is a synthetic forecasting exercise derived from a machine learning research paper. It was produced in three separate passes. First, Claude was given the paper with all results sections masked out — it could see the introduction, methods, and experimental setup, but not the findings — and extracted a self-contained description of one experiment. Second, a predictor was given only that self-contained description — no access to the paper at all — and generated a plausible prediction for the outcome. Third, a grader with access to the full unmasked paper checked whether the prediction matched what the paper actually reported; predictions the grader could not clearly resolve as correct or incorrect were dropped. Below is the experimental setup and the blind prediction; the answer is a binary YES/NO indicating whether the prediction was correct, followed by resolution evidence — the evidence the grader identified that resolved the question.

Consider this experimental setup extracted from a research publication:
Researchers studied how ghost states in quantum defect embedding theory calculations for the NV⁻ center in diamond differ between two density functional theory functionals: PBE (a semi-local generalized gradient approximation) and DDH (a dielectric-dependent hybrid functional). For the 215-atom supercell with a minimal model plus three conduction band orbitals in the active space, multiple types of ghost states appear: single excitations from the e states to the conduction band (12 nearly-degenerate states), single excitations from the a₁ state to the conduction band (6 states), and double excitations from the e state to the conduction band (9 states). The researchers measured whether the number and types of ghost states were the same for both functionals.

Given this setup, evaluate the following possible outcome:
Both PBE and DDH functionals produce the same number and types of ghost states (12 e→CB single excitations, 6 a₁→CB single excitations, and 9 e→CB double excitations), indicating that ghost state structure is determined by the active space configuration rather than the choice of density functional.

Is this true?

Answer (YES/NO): YES